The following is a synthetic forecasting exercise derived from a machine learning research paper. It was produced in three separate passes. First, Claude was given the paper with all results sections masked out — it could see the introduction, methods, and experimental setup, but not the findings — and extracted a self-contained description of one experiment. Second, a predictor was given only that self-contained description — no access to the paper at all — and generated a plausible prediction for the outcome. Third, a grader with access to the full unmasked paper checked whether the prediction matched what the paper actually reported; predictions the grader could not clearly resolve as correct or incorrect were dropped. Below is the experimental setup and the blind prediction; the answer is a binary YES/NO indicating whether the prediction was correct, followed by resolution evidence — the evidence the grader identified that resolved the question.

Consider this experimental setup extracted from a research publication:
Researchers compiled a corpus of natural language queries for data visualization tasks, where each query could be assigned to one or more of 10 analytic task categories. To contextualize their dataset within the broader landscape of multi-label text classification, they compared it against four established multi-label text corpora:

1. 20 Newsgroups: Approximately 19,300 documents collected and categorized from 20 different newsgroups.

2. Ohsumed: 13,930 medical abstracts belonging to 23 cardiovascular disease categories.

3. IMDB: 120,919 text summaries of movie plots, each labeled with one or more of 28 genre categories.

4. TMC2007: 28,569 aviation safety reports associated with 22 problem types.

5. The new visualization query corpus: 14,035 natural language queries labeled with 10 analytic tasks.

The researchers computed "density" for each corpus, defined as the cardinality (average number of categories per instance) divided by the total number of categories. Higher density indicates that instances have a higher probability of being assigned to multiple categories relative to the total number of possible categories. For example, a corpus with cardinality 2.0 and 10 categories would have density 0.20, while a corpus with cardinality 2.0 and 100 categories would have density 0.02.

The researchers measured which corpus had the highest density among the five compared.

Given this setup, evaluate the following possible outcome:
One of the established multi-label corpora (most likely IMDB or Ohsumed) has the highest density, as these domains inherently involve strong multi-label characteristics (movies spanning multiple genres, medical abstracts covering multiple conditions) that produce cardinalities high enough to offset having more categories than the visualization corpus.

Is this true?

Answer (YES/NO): NO